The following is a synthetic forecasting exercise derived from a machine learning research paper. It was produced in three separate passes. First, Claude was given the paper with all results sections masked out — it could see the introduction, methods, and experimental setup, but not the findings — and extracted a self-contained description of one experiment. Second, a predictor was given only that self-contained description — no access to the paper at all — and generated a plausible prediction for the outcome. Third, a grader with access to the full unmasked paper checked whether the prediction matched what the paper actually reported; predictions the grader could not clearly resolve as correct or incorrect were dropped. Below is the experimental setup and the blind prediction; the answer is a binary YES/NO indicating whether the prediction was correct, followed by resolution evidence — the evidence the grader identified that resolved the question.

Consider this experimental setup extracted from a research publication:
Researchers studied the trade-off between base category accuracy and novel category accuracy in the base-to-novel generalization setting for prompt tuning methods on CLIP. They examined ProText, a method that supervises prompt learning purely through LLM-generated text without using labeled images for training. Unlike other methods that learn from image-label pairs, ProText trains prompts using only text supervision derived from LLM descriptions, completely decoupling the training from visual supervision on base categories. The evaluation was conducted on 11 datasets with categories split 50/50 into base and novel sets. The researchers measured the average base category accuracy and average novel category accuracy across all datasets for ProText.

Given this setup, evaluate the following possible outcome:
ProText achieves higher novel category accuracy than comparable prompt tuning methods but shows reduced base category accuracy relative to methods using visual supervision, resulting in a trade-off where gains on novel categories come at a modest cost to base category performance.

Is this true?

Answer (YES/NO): NO